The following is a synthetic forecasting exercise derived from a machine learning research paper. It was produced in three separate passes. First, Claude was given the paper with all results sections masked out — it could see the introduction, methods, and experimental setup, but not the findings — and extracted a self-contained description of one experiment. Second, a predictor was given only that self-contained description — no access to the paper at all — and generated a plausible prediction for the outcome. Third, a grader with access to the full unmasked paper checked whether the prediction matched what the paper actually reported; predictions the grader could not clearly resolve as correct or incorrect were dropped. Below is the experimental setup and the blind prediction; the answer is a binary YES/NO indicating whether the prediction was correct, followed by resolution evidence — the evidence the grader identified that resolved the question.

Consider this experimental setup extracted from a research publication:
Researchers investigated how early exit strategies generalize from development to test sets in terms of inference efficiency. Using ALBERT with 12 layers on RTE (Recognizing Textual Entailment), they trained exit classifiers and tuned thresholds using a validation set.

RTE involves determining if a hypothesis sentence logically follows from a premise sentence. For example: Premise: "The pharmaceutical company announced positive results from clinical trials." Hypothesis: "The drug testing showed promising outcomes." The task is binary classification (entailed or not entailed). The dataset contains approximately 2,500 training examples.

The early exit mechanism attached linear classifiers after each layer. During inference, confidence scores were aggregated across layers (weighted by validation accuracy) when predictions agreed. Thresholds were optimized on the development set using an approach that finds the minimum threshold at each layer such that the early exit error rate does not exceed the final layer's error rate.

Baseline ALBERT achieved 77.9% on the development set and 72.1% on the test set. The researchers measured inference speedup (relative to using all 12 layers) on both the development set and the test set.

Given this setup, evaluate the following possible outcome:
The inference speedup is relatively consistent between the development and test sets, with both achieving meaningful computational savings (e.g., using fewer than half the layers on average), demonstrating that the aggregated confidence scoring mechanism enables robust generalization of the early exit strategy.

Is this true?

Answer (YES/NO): NO